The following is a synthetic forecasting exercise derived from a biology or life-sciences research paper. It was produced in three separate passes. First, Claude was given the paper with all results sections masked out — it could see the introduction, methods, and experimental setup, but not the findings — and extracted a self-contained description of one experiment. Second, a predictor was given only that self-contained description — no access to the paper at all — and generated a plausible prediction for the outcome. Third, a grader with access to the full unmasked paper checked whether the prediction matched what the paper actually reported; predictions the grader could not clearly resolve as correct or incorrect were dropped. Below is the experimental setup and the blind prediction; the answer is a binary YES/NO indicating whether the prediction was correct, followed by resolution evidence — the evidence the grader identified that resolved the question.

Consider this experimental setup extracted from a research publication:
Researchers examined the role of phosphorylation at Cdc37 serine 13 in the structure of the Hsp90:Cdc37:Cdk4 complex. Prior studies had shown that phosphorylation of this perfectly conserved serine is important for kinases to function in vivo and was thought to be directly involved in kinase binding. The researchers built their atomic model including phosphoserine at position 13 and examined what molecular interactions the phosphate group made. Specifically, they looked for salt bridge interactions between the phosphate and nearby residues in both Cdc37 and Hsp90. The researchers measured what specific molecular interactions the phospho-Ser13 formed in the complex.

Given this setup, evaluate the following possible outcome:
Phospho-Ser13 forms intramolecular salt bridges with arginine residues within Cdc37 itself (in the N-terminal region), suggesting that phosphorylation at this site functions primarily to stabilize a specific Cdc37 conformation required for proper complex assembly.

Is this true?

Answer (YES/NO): YES